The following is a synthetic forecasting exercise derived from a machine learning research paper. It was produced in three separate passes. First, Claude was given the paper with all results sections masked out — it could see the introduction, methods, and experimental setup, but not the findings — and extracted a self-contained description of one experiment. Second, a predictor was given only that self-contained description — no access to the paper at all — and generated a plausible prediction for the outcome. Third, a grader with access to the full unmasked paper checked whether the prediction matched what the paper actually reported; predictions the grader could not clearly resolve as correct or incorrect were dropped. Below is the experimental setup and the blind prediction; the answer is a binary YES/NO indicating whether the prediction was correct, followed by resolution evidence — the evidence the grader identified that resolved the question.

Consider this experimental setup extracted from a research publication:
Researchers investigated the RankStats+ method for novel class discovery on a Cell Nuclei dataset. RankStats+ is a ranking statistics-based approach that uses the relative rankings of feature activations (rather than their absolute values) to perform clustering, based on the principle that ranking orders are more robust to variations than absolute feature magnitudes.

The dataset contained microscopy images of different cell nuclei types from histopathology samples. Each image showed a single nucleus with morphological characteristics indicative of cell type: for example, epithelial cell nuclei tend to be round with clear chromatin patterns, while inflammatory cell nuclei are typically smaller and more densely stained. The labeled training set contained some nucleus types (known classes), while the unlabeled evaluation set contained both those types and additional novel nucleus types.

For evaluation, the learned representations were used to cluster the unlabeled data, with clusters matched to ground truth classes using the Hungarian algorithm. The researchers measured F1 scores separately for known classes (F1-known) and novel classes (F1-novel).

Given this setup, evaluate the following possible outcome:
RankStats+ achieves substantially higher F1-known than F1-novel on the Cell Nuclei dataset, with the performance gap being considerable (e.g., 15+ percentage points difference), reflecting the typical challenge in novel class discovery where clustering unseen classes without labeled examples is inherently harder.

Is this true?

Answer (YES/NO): YES